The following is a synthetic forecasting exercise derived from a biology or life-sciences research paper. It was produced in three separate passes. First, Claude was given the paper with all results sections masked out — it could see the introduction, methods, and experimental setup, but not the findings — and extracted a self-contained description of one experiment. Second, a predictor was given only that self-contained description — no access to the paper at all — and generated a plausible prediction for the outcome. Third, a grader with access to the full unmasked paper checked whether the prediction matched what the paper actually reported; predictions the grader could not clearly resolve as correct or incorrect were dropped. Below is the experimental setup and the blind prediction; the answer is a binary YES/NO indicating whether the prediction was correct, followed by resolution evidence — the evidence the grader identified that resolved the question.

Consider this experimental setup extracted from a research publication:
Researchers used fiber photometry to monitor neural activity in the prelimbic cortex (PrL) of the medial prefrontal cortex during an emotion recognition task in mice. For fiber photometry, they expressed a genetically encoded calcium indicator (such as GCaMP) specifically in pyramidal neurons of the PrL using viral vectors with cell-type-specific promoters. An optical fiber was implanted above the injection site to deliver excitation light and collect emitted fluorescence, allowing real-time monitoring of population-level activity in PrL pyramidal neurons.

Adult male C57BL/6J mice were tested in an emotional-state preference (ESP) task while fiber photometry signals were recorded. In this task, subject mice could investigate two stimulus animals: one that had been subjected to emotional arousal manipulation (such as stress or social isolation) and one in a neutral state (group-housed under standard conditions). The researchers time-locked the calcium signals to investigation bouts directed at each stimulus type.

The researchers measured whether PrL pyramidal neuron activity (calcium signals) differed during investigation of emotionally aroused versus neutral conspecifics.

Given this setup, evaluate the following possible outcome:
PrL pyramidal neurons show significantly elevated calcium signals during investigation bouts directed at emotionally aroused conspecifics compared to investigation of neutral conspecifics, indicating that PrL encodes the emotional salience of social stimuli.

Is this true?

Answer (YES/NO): NO